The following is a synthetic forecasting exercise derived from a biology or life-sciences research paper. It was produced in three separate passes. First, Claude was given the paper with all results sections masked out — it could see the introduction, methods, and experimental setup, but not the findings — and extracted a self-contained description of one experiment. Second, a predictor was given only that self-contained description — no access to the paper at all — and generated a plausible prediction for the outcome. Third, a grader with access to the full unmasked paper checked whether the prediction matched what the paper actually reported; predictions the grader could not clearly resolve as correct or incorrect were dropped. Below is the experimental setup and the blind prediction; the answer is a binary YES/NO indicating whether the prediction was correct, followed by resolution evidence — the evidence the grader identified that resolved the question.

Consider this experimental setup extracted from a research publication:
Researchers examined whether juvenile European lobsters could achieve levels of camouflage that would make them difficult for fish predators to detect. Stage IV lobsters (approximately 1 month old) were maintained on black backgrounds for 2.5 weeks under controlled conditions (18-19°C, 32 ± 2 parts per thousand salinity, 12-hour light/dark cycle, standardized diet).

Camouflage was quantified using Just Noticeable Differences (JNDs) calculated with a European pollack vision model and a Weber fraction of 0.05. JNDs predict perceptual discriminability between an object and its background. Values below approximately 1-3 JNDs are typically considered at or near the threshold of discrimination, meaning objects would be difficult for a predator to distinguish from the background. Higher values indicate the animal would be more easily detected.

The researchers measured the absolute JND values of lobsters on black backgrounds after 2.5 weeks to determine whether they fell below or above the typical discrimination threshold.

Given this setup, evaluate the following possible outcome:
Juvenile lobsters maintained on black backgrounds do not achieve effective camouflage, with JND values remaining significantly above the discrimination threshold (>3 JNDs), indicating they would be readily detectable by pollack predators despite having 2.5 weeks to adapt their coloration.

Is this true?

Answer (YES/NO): NO